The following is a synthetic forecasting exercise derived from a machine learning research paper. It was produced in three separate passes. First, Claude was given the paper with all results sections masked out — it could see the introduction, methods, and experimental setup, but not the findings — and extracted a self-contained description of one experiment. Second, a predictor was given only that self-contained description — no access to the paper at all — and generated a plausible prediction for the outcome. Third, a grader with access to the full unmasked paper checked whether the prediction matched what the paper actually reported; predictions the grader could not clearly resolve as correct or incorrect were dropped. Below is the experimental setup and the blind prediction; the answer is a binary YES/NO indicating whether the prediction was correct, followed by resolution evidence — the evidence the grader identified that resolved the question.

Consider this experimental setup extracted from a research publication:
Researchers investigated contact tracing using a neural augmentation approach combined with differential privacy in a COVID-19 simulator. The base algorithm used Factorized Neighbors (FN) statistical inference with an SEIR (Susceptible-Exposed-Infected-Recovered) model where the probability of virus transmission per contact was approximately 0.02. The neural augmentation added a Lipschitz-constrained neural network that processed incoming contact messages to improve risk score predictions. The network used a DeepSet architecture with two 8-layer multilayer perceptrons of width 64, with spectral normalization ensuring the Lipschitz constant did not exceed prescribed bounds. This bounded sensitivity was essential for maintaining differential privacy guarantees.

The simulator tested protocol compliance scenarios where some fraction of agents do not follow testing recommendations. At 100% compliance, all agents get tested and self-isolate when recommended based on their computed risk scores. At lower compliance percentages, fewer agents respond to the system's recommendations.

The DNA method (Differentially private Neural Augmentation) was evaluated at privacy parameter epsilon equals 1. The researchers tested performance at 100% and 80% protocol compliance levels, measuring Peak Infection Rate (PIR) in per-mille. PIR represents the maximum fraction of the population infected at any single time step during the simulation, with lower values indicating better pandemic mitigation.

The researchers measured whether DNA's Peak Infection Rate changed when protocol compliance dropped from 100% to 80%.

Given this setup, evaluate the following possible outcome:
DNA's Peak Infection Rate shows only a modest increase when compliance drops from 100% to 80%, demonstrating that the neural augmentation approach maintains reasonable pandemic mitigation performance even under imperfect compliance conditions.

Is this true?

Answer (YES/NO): NO